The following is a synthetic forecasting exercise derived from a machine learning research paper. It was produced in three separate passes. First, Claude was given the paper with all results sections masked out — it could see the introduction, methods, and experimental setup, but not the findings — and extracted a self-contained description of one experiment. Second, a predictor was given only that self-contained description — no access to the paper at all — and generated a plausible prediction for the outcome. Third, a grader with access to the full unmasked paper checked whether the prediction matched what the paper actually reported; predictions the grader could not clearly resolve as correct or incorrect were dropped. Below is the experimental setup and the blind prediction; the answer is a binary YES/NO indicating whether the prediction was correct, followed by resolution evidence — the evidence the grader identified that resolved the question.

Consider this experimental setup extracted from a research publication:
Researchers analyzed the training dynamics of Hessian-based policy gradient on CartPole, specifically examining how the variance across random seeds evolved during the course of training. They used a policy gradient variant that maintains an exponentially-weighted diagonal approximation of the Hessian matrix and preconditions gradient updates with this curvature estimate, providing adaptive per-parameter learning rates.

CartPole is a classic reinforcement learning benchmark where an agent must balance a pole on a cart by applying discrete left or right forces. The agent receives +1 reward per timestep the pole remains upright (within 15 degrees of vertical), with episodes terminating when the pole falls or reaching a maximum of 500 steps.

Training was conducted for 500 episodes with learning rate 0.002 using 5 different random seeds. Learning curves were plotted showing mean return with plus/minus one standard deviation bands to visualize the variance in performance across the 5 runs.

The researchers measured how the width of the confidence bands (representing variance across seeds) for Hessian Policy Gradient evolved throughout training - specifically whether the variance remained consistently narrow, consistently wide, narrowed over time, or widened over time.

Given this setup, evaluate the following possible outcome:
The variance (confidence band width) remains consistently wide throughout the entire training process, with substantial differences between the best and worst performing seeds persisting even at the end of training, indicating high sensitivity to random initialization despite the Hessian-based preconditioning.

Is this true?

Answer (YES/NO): NO